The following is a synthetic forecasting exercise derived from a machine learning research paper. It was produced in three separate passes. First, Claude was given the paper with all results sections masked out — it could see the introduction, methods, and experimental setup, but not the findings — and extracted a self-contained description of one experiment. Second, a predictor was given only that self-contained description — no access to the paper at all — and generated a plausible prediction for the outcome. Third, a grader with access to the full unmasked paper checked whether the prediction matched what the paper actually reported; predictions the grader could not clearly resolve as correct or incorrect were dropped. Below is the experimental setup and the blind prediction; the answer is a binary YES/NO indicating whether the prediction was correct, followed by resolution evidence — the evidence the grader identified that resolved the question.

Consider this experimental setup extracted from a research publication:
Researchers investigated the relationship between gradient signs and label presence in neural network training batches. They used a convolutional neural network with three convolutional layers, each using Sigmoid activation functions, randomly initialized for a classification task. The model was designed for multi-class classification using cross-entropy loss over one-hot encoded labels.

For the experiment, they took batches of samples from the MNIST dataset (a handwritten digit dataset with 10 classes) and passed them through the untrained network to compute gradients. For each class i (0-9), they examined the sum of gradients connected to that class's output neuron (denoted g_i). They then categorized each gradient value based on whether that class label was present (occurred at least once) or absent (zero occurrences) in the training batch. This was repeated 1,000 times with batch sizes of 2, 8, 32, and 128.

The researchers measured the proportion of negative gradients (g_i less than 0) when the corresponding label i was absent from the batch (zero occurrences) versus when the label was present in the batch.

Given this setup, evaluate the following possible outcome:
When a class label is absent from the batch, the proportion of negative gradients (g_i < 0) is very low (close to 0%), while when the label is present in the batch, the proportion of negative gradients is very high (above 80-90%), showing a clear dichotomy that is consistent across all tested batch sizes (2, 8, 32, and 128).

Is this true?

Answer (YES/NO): YES